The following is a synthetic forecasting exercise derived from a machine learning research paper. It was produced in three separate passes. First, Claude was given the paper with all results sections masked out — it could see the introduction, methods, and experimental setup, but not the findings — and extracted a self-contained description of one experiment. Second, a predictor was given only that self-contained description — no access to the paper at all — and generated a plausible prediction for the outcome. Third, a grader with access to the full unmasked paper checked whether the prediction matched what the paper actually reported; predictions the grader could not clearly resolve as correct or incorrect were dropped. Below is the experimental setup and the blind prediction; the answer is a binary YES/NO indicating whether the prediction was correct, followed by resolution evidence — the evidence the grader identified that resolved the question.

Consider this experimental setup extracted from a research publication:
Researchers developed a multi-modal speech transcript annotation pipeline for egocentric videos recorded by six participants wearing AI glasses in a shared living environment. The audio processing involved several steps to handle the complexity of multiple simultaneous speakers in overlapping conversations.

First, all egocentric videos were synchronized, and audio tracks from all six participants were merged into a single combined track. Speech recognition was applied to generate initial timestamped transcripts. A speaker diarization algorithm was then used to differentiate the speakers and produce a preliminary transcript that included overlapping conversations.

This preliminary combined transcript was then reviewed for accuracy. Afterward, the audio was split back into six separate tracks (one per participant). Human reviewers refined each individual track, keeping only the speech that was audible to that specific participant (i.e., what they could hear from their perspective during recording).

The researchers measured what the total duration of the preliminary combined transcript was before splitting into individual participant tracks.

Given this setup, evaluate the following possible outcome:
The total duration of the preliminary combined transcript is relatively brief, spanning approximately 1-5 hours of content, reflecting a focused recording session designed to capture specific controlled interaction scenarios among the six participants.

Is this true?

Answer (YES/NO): NO